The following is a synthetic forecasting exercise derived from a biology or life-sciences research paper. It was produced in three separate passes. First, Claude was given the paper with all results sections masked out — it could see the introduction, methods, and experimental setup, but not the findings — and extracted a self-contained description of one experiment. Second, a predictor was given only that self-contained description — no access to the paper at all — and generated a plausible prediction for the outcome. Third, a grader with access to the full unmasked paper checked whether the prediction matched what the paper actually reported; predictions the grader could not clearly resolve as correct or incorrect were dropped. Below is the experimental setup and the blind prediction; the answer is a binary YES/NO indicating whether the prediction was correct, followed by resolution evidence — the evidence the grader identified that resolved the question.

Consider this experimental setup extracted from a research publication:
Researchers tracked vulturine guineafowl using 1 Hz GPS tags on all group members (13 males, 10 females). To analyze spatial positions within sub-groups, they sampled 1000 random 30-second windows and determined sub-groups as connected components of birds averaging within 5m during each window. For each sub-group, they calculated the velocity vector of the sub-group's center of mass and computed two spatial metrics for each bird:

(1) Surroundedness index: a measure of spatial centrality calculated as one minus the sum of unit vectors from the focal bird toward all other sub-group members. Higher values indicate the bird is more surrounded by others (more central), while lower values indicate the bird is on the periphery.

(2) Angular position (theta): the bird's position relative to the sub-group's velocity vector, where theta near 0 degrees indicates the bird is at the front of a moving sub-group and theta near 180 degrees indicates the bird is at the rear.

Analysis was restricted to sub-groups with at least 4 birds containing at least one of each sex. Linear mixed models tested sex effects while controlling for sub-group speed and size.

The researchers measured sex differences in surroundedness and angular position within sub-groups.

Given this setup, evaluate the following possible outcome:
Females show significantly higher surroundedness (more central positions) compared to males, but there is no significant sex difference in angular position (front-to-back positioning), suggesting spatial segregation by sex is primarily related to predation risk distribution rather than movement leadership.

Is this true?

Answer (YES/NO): NO